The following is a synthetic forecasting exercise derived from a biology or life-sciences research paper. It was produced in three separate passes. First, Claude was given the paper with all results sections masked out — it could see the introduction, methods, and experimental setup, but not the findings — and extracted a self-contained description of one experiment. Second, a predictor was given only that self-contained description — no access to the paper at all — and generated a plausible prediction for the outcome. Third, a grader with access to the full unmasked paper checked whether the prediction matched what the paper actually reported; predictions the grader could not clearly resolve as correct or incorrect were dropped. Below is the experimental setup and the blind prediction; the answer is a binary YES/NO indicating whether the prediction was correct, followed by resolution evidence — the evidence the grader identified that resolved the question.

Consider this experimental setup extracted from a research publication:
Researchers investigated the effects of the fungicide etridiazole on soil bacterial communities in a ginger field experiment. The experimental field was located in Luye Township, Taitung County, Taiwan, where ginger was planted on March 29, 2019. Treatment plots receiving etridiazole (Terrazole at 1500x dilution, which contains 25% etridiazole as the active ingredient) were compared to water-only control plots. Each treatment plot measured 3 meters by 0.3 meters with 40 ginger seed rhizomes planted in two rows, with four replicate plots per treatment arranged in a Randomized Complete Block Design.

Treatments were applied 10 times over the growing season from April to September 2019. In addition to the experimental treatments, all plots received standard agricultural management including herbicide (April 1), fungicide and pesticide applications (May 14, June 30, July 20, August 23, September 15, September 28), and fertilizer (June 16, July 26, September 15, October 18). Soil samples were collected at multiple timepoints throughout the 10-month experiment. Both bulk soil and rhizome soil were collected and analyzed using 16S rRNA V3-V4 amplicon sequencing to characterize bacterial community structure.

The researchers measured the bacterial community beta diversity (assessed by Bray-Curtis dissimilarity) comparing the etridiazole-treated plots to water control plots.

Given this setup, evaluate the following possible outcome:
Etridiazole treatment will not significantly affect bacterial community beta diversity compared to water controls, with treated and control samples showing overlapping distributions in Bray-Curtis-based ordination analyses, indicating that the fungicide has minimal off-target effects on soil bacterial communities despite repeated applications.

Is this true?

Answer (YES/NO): YES